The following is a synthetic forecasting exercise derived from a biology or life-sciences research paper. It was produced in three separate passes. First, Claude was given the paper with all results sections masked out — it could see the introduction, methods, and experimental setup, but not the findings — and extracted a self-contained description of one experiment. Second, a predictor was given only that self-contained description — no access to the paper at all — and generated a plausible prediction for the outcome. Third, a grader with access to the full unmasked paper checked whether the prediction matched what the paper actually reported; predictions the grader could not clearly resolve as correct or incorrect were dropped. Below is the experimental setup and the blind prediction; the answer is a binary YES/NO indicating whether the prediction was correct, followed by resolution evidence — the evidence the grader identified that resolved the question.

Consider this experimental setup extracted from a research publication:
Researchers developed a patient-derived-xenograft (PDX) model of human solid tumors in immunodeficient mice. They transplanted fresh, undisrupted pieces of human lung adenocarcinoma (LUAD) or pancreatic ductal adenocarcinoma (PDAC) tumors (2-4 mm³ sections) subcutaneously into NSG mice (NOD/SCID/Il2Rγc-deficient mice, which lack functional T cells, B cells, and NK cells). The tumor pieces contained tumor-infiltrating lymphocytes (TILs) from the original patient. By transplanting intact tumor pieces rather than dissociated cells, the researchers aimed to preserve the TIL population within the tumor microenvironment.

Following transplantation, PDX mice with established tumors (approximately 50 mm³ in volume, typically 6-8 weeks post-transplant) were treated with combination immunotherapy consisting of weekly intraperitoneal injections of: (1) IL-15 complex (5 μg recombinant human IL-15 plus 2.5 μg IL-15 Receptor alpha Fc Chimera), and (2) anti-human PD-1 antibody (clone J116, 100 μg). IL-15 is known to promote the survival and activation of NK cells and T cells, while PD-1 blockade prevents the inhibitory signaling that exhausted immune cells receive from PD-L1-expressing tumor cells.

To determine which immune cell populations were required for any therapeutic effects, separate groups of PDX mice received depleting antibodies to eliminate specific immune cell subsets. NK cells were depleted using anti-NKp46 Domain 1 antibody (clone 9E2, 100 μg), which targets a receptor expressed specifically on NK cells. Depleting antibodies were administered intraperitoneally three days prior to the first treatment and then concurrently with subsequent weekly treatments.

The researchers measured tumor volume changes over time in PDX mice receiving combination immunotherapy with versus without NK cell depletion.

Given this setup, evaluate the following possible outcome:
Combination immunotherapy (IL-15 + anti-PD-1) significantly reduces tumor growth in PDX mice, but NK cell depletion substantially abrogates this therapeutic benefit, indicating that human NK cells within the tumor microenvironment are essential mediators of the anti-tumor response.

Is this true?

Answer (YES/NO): YES